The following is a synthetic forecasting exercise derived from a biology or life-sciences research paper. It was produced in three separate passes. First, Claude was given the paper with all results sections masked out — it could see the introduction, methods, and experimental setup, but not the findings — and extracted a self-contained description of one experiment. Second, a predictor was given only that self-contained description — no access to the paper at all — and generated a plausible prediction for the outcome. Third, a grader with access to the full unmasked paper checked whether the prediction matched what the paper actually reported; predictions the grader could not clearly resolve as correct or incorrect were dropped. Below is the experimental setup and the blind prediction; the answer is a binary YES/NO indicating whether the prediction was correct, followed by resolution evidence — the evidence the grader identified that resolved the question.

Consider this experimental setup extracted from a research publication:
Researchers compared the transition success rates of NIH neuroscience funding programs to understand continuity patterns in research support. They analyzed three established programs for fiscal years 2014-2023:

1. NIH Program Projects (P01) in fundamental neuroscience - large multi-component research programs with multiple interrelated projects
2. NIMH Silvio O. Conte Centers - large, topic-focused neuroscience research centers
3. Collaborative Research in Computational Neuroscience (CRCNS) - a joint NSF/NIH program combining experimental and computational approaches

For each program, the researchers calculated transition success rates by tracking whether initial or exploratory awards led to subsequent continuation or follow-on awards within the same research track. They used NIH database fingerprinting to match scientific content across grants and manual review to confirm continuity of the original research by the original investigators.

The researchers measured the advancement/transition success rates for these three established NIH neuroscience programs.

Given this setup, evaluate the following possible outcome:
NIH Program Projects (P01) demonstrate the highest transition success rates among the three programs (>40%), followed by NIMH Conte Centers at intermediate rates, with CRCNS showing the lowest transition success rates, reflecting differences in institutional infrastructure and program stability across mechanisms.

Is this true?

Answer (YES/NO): NO